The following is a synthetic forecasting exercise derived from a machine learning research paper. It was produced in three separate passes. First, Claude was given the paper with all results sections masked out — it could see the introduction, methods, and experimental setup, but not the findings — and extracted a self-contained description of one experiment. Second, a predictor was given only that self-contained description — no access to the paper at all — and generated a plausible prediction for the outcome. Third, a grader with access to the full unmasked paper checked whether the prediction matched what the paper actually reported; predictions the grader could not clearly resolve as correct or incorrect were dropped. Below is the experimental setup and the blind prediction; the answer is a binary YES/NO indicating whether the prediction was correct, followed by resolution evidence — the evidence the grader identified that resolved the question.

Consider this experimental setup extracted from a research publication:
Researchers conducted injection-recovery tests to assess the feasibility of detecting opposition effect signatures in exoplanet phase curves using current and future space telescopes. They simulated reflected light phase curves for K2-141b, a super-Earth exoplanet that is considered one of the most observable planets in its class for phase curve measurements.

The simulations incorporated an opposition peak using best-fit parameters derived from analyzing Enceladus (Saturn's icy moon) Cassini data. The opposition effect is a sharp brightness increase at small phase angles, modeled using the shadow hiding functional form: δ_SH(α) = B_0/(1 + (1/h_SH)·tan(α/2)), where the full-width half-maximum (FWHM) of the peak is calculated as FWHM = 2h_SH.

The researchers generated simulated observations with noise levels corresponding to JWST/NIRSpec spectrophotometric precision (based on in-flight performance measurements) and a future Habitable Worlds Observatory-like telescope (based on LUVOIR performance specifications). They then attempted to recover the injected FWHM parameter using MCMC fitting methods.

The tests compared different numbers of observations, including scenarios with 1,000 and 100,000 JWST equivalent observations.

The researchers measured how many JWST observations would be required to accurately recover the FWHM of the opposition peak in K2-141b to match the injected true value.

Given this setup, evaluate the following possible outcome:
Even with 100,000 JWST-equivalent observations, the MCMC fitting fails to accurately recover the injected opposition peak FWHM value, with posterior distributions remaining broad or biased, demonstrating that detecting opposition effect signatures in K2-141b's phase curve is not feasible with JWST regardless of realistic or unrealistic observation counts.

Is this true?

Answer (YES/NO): NO